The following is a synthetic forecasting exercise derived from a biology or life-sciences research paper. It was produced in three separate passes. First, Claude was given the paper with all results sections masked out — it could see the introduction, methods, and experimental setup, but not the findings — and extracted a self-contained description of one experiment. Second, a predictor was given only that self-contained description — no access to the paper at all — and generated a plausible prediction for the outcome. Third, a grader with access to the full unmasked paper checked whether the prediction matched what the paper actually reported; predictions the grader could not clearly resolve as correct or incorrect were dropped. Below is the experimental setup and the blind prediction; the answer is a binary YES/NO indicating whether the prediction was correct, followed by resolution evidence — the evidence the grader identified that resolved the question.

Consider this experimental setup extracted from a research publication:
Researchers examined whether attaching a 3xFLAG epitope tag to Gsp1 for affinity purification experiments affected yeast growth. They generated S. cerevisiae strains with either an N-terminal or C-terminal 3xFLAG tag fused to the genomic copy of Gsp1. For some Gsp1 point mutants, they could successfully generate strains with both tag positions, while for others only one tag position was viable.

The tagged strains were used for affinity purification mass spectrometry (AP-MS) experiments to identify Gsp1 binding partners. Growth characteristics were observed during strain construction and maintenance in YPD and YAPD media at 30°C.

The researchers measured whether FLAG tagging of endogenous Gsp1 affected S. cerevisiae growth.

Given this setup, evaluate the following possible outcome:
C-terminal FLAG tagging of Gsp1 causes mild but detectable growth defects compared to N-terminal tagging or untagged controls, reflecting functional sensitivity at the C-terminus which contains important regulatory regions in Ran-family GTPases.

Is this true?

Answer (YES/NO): NO